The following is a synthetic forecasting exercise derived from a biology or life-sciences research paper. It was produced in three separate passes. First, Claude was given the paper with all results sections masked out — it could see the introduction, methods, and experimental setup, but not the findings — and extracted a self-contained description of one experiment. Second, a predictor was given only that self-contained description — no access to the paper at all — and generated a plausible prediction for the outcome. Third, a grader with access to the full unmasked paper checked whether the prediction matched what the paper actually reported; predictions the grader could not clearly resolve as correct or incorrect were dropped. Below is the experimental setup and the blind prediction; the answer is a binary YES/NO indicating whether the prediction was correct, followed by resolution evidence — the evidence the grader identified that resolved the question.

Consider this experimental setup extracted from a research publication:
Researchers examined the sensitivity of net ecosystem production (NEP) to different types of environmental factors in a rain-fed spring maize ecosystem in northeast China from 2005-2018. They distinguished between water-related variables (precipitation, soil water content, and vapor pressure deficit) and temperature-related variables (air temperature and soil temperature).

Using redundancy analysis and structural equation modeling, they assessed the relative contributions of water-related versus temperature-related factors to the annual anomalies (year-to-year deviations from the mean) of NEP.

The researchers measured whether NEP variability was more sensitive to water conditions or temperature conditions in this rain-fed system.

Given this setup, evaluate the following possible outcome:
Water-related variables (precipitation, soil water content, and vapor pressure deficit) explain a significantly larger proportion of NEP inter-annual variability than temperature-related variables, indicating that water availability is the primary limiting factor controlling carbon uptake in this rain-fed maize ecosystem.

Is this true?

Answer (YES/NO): YES